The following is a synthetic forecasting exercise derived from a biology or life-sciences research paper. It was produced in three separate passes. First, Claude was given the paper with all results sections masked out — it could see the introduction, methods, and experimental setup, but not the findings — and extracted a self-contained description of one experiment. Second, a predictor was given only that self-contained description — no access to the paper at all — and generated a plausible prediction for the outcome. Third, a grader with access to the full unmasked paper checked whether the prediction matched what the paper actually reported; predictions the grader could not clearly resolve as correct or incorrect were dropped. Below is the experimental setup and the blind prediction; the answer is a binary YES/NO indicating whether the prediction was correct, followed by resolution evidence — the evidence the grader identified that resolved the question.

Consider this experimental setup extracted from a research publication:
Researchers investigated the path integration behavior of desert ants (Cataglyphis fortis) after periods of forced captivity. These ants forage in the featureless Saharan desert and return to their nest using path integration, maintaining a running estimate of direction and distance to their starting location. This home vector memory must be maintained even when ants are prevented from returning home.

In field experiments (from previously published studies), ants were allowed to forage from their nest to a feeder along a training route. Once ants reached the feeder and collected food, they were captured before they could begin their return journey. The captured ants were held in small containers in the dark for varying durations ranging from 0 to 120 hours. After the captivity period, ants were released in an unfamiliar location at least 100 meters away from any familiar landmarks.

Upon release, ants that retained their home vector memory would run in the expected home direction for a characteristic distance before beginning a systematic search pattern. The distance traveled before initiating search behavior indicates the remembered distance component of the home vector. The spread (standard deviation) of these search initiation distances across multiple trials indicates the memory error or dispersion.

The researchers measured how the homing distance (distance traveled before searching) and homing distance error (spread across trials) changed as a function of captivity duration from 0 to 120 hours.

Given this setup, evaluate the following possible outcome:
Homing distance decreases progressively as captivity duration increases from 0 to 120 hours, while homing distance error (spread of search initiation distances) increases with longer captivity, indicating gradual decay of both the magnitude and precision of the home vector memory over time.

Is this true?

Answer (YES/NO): YES